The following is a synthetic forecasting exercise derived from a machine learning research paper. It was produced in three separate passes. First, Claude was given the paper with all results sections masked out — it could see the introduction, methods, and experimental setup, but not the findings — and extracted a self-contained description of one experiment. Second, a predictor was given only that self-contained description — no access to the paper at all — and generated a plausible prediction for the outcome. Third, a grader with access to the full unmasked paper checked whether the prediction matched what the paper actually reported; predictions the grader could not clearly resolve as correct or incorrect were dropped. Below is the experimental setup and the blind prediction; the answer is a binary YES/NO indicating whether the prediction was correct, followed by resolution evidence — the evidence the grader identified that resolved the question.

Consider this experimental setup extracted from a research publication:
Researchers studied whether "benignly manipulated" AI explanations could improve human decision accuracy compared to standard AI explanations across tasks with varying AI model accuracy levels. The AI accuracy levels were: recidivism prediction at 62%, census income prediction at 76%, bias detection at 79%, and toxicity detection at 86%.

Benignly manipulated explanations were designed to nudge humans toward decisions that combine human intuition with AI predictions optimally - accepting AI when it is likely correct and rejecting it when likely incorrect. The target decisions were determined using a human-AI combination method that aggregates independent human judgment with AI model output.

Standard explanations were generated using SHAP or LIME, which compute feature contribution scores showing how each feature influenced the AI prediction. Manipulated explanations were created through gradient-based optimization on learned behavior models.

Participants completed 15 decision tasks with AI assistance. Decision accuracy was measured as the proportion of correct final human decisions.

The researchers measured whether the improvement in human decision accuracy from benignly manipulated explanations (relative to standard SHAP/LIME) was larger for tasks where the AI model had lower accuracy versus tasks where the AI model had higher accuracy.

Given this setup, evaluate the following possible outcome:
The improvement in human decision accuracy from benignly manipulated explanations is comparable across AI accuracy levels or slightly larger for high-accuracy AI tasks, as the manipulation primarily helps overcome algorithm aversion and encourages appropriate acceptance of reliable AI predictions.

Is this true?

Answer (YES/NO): NO